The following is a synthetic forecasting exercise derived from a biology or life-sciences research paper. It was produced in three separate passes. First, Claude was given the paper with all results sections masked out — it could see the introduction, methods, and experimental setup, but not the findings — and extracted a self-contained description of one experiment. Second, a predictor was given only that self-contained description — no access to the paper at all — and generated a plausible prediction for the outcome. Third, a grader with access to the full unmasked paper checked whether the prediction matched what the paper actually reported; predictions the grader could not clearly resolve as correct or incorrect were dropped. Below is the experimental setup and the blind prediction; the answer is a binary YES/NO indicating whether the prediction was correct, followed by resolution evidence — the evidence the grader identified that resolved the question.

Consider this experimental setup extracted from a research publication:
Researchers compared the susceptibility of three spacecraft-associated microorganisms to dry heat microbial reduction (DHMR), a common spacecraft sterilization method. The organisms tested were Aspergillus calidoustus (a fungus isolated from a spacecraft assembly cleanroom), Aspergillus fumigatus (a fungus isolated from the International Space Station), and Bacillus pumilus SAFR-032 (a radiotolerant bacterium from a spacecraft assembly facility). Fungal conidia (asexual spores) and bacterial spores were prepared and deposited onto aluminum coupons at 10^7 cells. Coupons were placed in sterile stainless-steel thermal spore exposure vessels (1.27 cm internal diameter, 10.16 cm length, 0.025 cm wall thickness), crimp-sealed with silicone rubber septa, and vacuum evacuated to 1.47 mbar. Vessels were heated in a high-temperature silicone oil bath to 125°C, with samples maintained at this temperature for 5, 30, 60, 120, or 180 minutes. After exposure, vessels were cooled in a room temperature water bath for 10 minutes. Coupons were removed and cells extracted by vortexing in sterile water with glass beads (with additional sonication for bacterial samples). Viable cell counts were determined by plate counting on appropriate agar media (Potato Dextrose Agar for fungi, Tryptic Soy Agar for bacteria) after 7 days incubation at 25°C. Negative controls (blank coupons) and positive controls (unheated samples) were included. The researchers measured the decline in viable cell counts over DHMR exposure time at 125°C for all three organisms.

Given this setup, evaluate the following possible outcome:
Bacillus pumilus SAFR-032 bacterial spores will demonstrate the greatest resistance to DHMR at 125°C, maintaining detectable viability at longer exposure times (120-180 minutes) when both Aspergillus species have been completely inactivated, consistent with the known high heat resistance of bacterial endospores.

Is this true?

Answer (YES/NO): NO